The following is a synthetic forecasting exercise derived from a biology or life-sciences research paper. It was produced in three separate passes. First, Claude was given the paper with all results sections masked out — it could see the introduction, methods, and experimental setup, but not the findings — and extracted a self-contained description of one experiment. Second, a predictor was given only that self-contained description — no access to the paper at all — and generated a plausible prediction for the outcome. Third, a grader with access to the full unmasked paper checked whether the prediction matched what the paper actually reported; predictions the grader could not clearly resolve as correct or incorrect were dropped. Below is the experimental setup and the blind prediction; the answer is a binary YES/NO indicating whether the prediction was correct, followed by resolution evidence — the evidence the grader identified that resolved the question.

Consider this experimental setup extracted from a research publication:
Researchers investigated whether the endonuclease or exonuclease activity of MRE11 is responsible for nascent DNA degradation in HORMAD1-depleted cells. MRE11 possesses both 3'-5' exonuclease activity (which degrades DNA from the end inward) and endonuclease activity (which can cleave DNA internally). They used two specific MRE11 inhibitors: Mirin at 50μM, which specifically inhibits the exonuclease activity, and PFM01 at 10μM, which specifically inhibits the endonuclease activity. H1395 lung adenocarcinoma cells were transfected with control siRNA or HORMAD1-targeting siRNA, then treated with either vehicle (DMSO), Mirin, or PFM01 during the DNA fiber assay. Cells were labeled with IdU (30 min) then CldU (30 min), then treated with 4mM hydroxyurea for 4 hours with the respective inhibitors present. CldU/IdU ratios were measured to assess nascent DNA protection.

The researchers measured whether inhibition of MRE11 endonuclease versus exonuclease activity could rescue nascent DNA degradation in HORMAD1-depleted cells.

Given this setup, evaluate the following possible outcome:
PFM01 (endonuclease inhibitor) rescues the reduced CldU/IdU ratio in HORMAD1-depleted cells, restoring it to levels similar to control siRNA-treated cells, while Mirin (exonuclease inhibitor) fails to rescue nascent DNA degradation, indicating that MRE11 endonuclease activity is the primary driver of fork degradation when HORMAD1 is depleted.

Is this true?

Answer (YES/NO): YES